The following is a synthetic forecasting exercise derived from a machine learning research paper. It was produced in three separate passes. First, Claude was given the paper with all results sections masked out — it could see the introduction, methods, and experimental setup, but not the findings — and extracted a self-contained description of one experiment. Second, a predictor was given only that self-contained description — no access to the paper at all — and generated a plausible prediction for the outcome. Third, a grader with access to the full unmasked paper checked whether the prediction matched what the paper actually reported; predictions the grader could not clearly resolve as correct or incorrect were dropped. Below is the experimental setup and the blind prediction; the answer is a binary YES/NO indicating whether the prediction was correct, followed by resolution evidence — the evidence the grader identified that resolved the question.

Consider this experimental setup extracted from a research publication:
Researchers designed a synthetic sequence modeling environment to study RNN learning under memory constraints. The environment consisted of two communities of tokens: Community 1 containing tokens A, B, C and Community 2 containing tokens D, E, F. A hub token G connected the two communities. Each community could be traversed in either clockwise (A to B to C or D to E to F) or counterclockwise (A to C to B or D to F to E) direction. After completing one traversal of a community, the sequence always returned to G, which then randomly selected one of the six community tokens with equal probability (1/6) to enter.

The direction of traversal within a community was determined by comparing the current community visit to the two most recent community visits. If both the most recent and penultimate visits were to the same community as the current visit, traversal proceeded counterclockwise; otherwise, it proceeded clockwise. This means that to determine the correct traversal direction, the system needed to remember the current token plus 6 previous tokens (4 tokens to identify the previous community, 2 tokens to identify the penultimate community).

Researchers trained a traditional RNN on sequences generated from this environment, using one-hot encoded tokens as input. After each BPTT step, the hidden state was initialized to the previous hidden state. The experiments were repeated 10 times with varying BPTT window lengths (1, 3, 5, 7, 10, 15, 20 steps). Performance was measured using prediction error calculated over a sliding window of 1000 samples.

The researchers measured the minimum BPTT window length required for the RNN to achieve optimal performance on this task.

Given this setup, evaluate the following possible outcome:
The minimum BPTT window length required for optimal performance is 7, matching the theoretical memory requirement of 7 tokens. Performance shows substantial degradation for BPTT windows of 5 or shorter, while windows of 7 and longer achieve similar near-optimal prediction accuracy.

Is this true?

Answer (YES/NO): YES